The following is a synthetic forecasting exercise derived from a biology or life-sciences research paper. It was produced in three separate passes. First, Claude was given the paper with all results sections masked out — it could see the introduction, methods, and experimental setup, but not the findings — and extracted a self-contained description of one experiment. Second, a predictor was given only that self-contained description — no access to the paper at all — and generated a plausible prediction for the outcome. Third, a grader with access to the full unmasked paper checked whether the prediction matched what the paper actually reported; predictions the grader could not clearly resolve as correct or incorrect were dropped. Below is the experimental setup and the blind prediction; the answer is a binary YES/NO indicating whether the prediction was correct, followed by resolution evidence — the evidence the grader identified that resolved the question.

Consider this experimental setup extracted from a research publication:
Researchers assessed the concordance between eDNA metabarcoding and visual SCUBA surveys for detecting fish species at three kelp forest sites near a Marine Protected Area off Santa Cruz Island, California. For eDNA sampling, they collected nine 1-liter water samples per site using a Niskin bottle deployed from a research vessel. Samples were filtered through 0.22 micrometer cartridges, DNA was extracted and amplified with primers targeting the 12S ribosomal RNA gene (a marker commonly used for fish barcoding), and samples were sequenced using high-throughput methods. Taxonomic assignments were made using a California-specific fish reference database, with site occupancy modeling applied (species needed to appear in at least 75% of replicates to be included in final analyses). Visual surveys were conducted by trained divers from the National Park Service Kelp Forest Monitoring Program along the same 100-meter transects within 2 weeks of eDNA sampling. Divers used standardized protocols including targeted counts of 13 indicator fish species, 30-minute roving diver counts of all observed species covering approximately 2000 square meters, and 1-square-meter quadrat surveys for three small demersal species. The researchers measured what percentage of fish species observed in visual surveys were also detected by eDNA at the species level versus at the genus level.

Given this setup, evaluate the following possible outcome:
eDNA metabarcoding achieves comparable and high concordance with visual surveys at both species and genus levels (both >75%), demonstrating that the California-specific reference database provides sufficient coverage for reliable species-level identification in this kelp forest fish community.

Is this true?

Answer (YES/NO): NO